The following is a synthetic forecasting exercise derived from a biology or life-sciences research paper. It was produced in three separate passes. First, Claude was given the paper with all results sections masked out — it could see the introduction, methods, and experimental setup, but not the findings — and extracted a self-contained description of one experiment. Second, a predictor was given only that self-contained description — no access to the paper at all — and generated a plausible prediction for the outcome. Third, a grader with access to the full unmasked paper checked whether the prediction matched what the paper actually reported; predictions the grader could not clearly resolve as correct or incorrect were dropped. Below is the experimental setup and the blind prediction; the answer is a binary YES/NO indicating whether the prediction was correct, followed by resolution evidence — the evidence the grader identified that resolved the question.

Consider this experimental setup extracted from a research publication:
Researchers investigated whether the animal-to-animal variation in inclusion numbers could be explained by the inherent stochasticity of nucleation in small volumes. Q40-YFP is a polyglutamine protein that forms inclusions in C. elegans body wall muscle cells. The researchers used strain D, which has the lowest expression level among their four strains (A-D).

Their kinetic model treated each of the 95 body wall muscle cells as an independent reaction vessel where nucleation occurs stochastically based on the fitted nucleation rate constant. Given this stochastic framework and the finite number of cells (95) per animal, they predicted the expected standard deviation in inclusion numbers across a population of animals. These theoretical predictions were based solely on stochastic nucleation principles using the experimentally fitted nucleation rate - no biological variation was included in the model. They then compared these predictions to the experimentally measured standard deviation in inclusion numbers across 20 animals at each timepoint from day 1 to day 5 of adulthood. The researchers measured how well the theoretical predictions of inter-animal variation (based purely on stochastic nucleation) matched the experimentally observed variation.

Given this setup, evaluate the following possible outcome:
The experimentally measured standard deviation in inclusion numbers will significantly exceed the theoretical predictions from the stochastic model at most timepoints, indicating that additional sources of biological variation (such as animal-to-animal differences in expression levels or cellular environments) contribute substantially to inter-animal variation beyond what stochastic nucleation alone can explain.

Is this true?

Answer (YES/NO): NO